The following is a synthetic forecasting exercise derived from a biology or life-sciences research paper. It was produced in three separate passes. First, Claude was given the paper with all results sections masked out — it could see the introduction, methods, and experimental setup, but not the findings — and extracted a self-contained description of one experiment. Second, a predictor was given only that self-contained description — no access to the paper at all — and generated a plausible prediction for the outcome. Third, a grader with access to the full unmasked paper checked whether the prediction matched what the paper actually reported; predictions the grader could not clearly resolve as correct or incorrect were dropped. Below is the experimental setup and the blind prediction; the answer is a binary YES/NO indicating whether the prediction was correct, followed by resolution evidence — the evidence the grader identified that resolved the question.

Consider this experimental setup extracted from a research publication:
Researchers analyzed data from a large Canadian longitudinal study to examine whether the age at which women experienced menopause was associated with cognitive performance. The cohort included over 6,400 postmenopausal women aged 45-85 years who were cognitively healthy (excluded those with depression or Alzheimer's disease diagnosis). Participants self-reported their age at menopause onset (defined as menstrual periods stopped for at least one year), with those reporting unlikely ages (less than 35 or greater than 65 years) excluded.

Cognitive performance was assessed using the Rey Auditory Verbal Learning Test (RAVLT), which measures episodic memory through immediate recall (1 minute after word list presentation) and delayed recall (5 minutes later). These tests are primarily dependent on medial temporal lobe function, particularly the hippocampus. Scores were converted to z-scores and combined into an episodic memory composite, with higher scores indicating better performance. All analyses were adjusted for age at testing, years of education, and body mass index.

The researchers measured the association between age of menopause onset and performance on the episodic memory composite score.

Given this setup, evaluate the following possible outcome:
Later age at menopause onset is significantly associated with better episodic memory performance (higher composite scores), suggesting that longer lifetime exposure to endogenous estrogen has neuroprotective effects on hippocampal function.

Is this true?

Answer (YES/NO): YES